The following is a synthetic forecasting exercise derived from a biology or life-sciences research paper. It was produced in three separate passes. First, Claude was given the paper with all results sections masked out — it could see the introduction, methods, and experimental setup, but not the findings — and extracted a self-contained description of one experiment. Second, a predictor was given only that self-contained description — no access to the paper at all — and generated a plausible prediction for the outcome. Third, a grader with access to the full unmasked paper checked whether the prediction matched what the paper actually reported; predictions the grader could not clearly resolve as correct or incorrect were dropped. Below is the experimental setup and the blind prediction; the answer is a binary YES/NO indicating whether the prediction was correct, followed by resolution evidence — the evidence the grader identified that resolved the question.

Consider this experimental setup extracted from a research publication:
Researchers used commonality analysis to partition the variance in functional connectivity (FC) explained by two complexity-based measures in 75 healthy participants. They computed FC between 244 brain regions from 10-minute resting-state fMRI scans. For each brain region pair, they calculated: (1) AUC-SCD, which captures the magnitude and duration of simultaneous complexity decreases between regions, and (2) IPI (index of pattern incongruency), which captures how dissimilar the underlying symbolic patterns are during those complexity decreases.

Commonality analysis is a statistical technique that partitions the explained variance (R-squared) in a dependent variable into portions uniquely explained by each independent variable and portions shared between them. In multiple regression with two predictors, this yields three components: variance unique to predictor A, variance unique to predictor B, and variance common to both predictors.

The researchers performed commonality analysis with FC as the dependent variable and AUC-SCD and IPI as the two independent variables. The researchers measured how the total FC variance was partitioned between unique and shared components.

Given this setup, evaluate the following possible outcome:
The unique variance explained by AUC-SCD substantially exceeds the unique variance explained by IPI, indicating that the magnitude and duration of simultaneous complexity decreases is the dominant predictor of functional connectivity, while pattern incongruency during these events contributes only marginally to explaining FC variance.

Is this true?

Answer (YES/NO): NO